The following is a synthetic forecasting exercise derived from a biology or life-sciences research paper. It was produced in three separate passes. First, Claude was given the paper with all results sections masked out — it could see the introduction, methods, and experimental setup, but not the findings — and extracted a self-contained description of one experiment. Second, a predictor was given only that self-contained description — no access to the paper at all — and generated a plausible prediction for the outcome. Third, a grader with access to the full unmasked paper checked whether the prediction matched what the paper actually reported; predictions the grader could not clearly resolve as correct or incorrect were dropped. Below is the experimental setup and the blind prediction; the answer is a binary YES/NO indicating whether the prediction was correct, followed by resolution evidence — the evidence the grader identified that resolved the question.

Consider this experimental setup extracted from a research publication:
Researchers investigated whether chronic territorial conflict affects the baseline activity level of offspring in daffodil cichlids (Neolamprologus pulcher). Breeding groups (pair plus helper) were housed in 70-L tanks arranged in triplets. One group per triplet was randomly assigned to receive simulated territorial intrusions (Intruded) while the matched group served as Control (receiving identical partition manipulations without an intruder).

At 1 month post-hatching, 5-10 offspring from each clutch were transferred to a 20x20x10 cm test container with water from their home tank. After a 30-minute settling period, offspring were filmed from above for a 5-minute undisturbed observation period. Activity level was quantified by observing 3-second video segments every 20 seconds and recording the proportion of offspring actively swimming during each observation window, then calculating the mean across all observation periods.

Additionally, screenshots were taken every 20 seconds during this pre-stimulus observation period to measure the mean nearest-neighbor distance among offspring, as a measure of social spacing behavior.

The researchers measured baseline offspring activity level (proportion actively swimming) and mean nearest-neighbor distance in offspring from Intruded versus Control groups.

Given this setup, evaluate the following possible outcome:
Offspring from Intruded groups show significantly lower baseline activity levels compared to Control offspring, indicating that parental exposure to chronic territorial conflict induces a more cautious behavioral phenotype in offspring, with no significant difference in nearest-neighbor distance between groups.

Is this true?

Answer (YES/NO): NO